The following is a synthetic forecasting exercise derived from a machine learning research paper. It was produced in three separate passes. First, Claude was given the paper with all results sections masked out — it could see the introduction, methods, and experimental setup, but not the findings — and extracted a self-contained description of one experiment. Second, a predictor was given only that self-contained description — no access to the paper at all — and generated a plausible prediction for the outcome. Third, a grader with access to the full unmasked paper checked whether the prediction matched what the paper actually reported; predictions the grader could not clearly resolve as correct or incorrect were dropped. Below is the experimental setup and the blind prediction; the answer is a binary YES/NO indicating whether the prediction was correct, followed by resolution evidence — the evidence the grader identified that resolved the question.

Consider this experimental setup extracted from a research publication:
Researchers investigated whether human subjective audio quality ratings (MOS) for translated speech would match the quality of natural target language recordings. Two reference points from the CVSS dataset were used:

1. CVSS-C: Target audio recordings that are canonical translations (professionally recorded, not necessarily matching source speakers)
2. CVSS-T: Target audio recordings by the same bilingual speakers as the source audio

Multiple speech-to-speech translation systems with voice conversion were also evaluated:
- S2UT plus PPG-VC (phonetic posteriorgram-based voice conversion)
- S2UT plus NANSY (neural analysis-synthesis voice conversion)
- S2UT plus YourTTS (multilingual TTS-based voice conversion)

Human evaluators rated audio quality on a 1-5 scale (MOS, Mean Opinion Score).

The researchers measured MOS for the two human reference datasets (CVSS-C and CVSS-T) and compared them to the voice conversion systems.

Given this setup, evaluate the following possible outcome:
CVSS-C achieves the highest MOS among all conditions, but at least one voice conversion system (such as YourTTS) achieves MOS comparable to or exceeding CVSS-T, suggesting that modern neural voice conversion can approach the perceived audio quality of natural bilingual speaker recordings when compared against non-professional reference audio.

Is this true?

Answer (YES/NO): NO